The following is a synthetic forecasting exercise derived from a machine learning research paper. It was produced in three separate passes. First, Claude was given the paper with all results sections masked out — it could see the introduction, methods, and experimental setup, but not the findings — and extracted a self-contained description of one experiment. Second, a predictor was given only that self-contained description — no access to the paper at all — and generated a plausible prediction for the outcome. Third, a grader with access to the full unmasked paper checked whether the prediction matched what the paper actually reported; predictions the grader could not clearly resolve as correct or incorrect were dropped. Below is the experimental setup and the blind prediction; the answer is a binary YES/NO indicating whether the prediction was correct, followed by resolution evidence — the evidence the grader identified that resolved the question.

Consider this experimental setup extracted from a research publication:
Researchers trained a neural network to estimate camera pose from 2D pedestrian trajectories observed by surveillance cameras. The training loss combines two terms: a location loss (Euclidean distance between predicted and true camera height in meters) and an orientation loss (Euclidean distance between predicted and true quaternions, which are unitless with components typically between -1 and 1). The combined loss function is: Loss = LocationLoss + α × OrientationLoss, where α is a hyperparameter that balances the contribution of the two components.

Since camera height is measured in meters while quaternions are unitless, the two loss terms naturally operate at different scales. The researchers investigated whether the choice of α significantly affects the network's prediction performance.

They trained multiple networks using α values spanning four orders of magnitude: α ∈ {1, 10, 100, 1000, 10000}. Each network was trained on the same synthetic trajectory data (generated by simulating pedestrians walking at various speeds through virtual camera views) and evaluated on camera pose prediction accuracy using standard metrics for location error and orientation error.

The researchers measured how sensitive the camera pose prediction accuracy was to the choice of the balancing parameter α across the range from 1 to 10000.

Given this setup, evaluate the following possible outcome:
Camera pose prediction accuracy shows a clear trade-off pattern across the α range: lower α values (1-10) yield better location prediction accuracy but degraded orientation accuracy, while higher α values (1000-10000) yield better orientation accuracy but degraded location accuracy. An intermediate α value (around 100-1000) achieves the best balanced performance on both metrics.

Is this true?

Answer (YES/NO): NO